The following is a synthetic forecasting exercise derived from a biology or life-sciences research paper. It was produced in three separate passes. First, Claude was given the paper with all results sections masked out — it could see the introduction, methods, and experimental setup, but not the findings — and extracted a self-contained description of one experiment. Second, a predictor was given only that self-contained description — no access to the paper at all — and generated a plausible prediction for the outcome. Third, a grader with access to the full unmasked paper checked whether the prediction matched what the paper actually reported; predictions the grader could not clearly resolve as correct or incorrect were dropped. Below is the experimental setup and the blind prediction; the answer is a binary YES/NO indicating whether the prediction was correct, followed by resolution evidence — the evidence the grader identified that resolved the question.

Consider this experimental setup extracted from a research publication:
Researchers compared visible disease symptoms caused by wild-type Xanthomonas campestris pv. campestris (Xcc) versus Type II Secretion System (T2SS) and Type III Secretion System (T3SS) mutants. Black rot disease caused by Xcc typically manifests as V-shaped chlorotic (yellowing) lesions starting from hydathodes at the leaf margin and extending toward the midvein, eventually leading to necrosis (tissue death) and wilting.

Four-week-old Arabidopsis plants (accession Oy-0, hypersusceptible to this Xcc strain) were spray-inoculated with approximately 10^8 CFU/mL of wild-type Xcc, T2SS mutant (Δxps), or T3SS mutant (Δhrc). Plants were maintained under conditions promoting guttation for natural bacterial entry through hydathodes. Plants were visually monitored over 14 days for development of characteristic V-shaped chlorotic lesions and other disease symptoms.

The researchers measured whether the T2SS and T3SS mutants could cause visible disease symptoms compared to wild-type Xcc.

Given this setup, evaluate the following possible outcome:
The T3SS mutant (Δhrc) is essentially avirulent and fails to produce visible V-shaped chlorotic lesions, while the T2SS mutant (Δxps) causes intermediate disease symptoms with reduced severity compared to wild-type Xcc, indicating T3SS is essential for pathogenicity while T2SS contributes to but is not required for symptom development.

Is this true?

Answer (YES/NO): NO